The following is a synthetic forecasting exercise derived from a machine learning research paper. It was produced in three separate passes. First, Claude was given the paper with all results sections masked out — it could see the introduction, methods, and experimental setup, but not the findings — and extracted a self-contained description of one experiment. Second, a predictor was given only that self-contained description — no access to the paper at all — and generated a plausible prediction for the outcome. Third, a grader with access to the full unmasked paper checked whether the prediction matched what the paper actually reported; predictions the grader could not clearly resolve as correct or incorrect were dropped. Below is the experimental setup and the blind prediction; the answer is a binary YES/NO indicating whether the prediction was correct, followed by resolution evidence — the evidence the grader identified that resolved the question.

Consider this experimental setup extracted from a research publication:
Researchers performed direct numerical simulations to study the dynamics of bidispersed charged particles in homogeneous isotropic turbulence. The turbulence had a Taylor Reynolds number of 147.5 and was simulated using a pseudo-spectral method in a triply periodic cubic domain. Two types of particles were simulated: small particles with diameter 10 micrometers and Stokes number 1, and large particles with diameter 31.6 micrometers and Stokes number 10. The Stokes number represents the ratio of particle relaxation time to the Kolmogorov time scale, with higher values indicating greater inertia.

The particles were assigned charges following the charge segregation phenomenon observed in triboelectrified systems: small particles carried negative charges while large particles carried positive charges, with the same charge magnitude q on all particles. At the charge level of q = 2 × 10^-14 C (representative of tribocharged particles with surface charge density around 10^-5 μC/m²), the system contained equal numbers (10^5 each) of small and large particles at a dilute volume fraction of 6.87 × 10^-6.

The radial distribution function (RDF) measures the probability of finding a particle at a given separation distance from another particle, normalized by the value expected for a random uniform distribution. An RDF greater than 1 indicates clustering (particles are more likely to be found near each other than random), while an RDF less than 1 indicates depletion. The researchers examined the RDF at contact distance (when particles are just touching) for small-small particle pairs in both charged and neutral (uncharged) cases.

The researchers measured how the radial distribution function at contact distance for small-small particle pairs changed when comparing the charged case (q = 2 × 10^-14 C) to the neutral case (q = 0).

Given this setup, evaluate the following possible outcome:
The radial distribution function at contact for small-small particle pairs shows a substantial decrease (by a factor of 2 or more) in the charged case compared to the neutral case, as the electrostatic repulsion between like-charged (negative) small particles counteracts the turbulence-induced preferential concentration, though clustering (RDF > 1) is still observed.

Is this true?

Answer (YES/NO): NO